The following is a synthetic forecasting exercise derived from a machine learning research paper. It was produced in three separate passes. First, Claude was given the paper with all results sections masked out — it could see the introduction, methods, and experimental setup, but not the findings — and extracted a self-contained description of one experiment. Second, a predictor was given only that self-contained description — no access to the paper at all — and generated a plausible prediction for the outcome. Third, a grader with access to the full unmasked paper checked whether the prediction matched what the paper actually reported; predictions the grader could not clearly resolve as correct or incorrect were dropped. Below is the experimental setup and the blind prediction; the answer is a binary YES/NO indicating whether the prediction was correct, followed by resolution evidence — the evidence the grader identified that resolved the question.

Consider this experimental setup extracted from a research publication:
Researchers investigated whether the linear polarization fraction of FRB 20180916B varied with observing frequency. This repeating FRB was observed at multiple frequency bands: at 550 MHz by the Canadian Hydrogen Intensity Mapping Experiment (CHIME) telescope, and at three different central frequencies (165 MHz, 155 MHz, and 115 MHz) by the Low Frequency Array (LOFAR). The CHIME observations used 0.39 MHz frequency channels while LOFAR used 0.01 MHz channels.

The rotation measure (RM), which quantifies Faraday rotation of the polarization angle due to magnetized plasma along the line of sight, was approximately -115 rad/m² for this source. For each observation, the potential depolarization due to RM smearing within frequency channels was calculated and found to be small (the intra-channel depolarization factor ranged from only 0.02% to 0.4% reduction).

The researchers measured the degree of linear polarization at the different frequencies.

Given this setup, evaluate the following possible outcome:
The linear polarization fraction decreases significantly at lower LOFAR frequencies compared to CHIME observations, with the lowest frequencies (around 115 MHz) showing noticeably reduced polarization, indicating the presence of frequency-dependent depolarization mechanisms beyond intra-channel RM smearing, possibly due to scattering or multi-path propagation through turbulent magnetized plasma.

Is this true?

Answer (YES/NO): YES